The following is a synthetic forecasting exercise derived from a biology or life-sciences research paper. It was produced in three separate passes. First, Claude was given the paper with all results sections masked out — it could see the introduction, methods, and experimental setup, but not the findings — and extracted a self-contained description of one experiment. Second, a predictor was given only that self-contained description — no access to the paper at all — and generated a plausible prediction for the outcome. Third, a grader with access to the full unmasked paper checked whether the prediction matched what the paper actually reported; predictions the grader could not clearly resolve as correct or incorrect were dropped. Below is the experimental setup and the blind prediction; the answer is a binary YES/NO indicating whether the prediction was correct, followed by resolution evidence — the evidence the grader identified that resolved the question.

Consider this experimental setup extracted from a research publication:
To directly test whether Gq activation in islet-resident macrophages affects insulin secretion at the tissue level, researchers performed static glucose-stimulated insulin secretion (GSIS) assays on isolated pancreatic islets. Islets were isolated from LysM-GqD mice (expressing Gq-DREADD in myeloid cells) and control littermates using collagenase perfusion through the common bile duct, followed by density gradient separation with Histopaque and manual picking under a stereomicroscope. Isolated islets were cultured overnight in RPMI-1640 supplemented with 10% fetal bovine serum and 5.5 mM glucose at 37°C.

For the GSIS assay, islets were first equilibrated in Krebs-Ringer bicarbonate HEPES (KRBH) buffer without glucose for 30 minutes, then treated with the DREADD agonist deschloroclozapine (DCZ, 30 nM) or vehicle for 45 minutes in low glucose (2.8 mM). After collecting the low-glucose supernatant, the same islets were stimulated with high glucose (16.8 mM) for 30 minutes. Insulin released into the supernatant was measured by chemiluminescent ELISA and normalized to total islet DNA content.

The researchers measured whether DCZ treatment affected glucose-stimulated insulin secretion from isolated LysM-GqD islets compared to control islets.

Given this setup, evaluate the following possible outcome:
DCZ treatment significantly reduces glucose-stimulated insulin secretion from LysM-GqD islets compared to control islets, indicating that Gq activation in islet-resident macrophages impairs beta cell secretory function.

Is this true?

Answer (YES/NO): YES